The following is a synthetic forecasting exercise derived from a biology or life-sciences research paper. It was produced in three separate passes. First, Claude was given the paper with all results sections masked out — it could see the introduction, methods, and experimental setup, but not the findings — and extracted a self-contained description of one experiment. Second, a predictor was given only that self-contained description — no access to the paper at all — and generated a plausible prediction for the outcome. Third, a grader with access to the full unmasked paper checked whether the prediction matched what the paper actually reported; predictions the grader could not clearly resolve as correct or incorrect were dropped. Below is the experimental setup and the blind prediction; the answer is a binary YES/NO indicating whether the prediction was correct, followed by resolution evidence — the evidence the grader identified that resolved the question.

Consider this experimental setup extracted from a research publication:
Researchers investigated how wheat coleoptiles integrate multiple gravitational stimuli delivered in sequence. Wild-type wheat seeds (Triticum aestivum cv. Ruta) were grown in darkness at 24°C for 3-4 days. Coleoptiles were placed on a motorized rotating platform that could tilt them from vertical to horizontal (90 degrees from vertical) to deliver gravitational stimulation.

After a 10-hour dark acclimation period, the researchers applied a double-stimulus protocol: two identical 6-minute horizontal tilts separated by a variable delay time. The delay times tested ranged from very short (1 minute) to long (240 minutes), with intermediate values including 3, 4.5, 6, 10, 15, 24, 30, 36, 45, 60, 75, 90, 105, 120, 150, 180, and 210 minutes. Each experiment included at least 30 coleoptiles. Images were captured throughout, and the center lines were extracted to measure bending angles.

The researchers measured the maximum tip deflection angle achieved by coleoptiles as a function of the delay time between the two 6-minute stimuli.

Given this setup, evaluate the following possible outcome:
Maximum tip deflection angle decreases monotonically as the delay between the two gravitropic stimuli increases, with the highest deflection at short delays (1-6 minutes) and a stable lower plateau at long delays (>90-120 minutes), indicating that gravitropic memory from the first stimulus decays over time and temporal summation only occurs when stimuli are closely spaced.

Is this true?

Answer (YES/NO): NO